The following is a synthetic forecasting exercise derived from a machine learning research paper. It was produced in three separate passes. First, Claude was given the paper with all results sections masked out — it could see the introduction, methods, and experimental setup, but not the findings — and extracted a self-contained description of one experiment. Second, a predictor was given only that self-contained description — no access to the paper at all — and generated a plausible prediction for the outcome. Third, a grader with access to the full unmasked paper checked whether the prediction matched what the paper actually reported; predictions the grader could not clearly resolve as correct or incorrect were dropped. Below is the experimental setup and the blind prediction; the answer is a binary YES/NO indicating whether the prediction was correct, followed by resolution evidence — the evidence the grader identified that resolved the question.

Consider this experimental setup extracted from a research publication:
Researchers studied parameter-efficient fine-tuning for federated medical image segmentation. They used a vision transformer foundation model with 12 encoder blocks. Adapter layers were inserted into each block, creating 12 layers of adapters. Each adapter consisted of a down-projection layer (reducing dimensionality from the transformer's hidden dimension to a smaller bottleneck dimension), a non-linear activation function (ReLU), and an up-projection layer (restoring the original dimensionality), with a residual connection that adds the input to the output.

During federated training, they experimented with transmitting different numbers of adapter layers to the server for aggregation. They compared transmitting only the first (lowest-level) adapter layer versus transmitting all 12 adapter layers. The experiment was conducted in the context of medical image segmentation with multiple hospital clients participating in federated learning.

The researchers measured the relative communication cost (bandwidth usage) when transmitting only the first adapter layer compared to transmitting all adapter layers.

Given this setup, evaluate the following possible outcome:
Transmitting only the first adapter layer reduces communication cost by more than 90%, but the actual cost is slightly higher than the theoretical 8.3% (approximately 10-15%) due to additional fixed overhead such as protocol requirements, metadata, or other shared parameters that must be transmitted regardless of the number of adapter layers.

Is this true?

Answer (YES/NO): NO